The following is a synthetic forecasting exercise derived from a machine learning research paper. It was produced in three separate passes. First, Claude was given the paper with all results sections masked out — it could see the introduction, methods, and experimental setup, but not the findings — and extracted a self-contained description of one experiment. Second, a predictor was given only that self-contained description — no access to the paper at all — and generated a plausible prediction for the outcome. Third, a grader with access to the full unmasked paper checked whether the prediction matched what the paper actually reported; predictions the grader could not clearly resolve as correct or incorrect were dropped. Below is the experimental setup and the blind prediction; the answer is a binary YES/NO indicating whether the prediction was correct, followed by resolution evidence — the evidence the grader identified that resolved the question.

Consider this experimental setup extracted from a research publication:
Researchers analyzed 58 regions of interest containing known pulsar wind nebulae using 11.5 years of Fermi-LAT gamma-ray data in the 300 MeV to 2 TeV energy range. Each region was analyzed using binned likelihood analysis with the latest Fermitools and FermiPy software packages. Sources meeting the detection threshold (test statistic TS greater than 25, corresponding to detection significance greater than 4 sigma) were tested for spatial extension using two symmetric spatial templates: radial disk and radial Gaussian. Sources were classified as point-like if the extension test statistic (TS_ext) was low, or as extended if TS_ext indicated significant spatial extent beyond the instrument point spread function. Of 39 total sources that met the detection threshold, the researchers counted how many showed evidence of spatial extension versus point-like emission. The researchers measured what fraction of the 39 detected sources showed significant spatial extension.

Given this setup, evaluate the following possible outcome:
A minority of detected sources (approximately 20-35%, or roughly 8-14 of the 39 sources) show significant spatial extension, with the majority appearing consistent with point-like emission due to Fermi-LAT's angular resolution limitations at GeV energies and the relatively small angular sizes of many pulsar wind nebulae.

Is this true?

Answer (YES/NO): NO